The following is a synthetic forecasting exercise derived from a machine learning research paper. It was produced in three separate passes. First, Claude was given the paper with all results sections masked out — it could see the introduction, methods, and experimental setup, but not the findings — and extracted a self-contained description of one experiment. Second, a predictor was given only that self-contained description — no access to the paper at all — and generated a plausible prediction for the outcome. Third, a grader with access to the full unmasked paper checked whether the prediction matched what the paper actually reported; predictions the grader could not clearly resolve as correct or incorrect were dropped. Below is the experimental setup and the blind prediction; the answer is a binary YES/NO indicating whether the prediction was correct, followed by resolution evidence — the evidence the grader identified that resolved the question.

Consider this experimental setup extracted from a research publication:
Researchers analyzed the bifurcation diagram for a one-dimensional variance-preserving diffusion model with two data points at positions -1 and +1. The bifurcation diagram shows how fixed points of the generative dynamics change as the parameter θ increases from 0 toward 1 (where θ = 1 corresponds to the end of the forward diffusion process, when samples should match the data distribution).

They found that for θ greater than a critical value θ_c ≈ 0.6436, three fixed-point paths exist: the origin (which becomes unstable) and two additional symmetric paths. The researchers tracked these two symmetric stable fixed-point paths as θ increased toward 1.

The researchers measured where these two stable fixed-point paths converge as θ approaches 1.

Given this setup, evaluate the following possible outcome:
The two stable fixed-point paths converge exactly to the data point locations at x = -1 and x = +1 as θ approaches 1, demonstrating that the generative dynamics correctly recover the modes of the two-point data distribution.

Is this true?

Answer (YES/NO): YES